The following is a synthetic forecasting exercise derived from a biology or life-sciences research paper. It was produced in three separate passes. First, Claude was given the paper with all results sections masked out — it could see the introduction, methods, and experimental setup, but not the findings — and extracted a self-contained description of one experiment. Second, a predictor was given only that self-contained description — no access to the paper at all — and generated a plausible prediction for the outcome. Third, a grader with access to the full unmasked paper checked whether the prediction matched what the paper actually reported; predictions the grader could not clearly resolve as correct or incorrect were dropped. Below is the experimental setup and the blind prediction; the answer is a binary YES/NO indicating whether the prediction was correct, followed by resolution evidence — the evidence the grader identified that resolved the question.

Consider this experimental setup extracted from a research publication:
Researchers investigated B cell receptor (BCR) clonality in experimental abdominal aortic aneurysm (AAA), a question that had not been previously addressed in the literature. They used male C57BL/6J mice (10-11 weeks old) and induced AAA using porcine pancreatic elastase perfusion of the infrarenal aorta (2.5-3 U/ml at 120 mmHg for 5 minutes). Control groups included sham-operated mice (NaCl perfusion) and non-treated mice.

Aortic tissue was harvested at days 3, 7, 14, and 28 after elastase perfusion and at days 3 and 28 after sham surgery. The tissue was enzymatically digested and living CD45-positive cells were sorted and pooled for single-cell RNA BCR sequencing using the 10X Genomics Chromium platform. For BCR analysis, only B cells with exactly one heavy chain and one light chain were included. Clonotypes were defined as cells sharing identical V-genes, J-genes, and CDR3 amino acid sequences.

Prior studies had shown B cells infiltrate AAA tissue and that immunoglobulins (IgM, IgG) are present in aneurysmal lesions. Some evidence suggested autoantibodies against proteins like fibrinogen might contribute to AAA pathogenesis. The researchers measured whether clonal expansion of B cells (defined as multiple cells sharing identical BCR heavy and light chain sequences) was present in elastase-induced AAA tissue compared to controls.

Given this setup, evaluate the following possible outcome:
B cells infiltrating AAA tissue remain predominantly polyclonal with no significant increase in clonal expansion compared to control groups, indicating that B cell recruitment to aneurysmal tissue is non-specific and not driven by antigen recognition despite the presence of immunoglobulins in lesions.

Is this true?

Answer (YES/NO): YES